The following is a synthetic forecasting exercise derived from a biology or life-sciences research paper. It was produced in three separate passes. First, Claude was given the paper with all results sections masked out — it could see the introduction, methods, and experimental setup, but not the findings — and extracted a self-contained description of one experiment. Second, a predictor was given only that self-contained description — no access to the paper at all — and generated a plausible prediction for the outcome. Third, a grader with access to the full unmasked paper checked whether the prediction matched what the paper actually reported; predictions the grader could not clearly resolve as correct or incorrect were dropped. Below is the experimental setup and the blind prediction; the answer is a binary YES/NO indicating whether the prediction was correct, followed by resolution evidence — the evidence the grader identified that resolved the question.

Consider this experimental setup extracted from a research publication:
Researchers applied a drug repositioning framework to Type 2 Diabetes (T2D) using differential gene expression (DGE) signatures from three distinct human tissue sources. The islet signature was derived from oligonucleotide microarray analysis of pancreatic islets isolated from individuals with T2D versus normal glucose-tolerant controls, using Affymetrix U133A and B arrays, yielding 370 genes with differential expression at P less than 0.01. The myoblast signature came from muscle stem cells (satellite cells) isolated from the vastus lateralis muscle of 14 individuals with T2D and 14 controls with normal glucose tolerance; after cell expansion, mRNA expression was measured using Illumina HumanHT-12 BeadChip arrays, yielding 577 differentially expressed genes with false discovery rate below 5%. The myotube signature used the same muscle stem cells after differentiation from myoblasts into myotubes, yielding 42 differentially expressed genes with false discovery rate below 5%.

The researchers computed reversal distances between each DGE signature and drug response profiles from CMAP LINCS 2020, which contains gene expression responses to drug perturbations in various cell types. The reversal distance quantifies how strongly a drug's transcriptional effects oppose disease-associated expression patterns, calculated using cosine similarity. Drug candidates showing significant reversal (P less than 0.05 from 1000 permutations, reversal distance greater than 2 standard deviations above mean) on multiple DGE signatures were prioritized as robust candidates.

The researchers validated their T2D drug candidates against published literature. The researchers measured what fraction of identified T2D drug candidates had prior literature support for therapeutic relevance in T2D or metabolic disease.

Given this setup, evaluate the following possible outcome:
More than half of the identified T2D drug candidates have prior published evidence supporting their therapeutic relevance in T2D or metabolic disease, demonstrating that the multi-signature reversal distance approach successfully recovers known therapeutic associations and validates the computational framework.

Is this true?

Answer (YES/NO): NO